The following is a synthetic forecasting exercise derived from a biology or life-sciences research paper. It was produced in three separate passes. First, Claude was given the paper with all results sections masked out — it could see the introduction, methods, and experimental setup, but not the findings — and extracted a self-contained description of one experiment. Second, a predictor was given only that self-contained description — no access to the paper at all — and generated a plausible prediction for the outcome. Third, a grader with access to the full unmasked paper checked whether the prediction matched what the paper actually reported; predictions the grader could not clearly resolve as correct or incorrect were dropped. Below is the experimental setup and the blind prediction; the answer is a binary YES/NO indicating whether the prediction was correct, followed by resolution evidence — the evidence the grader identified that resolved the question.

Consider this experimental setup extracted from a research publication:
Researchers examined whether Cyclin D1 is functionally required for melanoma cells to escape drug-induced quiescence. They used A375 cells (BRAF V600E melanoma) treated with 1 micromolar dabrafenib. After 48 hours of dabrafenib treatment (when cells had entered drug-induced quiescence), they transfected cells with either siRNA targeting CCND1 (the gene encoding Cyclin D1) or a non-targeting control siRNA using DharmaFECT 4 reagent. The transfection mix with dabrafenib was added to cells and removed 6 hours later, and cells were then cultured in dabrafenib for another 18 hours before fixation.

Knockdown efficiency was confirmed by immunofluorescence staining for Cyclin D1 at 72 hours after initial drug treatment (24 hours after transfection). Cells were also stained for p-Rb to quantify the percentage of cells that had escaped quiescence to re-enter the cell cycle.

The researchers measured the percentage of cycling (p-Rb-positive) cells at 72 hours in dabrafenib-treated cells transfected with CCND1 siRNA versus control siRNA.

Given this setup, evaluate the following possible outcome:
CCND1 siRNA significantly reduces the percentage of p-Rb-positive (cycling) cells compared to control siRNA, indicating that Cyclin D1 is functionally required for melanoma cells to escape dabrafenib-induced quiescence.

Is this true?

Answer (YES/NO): YES